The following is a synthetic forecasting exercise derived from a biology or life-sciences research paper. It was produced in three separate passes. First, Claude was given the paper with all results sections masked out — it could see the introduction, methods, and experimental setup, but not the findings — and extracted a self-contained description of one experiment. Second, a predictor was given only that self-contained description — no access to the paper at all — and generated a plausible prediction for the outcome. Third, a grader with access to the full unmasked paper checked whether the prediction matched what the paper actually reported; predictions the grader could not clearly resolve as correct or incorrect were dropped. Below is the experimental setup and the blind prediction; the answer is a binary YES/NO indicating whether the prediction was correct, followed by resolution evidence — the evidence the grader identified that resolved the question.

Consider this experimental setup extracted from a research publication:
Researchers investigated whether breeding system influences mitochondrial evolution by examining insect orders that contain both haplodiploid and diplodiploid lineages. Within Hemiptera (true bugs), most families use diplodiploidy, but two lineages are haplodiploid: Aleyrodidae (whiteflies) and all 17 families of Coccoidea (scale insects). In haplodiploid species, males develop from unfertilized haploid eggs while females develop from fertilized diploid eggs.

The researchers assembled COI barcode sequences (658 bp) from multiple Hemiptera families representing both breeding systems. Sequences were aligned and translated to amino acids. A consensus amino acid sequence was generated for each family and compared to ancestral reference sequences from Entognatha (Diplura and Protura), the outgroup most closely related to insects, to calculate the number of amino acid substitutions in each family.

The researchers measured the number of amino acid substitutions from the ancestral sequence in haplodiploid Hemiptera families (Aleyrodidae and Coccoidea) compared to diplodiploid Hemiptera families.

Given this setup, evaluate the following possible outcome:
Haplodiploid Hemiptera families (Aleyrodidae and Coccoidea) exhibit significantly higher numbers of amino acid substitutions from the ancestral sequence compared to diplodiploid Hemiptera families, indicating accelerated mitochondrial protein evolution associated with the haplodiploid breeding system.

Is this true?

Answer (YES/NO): YES